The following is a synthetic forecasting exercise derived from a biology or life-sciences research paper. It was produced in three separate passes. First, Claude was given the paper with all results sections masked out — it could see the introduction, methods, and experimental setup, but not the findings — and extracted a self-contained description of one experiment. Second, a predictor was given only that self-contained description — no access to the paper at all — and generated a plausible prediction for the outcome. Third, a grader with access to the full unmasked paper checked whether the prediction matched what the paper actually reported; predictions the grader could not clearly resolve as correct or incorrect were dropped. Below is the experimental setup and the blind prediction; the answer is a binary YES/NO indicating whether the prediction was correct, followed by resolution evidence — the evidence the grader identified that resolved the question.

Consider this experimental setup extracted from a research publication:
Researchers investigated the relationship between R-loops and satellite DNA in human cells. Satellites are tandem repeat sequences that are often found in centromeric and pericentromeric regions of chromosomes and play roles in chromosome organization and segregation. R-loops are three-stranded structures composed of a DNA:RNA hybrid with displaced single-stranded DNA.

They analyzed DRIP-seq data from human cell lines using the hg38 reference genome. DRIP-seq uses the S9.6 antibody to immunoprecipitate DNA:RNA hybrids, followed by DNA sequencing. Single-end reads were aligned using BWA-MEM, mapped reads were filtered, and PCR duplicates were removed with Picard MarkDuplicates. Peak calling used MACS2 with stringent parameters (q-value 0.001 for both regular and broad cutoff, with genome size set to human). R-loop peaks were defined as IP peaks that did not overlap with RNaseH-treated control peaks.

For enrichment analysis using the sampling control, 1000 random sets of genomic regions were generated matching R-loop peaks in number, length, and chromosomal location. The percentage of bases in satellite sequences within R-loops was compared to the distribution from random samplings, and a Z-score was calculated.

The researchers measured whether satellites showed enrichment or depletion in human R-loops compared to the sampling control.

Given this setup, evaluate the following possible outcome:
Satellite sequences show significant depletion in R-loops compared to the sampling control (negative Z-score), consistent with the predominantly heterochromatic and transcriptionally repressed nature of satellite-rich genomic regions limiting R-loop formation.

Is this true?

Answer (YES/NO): NO